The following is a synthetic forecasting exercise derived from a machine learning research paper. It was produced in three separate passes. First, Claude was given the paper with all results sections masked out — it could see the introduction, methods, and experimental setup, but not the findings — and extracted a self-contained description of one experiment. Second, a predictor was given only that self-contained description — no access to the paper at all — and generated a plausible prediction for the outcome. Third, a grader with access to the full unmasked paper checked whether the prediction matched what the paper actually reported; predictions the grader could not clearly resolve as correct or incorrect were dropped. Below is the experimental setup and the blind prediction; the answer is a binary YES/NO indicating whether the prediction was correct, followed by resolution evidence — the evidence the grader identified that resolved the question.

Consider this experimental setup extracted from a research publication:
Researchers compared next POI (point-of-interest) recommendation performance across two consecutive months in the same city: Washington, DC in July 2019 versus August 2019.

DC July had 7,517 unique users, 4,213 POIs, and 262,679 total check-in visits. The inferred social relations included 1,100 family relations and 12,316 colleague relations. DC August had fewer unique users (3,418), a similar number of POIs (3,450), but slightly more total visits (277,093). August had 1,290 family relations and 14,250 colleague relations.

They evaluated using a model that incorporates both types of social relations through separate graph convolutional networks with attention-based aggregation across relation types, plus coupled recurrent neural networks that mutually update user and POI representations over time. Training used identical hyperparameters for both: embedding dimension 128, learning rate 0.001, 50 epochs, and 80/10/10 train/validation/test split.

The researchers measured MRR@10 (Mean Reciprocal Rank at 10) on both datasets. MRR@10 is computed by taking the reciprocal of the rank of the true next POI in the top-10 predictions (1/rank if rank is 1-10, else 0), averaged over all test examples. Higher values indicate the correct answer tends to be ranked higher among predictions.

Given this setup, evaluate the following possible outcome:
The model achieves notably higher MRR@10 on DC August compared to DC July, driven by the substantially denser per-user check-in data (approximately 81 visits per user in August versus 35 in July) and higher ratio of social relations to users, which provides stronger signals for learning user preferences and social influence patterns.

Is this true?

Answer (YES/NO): YES